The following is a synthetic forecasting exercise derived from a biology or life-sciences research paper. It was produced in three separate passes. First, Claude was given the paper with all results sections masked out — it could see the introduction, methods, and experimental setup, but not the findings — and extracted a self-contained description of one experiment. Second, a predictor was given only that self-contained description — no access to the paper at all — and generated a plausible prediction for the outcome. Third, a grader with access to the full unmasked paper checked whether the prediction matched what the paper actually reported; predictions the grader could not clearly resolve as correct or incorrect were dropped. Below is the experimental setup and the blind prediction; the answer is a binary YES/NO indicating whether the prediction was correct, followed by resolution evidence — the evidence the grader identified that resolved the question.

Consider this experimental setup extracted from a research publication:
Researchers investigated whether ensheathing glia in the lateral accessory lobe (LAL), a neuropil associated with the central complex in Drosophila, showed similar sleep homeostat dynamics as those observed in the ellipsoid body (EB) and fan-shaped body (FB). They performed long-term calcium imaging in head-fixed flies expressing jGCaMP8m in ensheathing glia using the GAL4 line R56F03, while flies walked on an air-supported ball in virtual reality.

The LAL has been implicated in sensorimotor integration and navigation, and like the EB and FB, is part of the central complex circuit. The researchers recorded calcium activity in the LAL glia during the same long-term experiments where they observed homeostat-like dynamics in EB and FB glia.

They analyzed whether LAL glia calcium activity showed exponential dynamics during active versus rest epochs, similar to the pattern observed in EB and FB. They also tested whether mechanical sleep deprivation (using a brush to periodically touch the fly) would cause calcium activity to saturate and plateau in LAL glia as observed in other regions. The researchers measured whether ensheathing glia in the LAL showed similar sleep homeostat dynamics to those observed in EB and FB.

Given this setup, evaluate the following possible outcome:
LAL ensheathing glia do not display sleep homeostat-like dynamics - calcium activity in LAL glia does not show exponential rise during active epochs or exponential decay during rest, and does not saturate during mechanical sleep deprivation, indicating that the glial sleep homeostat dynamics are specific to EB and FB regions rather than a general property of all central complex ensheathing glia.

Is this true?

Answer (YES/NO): NO